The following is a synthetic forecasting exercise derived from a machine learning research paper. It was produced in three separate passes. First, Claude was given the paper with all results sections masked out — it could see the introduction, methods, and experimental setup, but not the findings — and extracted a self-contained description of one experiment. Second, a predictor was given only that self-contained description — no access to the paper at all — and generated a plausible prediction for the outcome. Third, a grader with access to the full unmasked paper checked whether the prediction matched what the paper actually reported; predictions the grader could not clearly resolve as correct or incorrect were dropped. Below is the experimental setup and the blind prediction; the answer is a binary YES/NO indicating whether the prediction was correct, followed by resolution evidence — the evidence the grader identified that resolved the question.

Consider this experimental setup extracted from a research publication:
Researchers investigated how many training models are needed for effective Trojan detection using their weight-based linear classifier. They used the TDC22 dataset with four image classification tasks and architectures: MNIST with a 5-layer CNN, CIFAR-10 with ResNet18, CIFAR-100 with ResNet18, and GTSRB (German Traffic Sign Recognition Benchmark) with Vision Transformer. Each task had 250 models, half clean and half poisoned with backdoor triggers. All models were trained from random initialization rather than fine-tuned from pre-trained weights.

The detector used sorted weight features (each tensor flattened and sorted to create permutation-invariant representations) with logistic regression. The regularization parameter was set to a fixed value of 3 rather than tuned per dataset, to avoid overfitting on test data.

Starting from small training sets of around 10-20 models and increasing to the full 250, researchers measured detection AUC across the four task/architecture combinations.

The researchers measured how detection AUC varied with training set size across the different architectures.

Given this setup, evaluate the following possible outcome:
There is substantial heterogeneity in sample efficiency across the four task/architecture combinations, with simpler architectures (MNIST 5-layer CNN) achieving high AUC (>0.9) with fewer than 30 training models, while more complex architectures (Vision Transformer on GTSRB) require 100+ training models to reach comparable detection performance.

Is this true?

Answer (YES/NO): NO